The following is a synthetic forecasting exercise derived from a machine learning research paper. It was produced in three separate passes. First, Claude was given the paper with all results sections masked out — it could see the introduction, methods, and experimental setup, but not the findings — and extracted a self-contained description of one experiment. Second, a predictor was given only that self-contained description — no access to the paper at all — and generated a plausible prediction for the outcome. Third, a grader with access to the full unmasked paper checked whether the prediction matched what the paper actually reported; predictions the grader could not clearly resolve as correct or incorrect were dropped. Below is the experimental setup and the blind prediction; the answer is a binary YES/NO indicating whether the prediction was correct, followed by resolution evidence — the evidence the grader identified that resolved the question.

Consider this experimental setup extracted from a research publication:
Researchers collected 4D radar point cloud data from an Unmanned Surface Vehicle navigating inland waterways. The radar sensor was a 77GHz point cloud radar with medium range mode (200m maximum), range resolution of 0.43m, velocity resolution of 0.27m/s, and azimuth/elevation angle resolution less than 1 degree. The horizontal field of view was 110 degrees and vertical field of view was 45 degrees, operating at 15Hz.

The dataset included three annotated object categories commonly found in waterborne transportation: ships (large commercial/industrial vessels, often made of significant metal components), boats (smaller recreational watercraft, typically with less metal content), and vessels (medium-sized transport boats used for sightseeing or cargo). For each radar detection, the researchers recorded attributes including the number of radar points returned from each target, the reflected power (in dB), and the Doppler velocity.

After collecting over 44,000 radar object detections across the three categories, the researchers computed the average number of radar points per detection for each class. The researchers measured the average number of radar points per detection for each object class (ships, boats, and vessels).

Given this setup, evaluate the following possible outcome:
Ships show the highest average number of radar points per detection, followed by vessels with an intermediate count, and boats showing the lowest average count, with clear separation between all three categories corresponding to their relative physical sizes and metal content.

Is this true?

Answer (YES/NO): NO